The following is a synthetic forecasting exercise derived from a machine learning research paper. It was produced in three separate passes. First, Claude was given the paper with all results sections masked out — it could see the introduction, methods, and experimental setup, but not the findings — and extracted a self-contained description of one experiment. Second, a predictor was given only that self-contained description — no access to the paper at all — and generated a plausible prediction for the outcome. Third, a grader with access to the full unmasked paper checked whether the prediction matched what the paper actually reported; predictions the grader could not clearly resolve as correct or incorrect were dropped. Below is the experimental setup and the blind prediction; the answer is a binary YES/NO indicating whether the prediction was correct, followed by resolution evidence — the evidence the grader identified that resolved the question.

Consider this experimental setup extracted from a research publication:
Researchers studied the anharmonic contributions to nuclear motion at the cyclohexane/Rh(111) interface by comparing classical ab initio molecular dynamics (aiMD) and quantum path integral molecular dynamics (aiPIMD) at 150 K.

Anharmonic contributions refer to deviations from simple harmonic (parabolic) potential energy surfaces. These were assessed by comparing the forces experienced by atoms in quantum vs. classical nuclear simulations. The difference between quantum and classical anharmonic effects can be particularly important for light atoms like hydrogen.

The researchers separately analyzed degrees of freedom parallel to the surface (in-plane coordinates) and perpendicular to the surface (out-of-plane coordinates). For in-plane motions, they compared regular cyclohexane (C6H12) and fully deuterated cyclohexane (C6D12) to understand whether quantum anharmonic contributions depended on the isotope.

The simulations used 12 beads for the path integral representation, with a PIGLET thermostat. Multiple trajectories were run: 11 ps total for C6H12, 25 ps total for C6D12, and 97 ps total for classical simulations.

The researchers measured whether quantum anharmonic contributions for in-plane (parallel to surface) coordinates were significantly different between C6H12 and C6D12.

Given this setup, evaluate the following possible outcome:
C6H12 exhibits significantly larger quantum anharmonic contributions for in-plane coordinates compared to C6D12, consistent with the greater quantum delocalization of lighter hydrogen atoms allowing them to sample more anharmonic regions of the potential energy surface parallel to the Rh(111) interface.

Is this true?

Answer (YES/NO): NO